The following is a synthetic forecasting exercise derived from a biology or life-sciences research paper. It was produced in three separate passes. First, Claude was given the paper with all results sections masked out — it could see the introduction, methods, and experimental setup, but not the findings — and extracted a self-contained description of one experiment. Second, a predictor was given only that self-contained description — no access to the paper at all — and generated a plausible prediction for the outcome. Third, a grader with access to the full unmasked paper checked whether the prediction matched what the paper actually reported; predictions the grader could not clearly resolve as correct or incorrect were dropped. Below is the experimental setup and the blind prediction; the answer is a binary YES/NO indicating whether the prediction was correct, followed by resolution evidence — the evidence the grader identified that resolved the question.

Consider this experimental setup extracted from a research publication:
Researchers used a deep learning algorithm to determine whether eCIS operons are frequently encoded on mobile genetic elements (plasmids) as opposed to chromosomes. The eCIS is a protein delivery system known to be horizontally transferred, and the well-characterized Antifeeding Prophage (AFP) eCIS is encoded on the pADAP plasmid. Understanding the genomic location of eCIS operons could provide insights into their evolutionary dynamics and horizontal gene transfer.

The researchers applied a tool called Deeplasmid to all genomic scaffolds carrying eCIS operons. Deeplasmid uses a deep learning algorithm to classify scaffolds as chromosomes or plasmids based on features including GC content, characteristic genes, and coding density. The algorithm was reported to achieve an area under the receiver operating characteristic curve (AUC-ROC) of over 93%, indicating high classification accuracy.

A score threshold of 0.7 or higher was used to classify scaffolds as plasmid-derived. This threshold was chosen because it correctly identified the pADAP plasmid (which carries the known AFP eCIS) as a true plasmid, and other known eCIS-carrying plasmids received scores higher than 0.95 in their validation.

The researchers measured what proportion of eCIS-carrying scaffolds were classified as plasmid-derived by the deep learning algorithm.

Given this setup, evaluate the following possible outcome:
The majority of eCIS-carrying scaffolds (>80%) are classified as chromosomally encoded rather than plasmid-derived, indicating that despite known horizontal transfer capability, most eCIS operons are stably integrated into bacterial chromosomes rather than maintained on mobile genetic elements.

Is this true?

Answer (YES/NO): YES